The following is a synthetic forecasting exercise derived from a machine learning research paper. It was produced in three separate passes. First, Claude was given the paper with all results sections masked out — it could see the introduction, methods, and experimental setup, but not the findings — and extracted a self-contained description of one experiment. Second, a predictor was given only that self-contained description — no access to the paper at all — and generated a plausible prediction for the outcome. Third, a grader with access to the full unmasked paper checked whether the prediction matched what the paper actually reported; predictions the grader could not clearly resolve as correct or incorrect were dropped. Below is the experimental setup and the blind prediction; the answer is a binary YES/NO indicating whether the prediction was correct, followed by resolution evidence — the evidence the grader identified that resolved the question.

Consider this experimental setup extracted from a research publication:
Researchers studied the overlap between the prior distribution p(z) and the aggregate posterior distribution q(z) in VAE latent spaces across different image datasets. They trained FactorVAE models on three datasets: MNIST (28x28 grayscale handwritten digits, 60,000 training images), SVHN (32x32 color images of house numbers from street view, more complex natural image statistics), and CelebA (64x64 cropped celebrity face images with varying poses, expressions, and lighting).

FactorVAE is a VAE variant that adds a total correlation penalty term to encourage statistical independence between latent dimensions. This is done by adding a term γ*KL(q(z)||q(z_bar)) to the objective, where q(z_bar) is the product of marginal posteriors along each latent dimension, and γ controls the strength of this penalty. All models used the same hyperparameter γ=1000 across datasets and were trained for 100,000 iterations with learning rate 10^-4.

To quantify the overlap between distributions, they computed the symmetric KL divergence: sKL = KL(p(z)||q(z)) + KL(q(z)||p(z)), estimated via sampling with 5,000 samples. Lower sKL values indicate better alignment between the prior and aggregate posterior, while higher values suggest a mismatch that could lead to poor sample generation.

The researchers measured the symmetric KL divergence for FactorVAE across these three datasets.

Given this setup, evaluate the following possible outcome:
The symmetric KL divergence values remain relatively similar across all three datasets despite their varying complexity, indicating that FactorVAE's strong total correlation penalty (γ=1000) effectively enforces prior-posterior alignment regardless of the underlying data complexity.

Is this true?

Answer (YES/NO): NO